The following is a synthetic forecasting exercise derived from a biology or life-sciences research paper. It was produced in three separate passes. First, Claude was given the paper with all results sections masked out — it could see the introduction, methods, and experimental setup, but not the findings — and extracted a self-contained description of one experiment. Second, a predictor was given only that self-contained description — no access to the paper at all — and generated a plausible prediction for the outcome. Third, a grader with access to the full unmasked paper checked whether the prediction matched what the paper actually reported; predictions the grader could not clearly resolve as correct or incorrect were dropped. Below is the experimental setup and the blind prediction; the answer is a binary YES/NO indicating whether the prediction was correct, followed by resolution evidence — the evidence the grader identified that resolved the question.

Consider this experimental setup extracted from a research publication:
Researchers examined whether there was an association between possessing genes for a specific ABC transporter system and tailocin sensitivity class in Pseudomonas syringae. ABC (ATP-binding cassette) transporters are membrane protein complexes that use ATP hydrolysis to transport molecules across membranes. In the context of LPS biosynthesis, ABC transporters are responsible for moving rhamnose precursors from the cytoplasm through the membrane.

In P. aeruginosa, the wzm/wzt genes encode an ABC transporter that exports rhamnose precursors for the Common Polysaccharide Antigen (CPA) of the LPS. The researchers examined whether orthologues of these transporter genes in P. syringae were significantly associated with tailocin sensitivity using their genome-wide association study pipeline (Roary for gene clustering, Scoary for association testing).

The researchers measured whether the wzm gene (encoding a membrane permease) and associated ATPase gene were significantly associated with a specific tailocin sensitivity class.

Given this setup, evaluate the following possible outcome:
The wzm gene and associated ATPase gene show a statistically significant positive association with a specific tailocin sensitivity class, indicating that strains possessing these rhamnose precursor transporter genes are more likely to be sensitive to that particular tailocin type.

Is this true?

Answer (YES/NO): YES